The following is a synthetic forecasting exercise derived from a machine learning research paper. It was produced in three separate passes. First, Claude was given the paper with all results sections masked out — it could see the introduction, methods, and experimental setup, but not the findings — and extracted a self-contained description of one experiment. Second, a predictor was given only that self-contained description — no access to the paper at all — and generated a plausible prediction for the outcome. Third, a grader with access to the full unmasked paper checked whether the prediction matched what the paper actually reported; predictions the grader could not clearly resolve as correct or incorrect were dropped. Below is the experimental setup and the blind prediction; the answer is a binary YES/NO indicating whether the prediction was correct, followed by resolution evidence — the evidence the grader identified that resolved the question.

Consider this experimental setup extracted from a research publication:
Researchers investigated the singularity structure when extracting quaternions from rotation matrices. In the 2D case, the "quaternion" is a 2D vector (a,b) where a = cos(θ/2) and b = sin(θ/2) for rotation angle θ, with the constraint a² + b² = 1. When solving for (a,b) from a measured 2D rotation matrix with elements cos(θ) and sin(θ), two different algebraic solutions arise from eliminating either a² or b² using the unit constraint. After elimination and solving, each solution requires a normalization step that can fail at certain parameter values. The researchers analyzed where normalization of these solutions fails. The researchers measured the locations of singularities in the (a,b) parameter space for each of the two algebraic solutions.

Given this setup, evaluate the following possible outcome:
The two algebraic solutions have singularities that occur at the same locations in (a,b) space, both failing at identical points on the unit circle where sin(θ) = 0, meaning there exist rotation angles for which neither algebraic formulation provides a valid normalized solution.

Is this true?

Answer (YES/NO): NO